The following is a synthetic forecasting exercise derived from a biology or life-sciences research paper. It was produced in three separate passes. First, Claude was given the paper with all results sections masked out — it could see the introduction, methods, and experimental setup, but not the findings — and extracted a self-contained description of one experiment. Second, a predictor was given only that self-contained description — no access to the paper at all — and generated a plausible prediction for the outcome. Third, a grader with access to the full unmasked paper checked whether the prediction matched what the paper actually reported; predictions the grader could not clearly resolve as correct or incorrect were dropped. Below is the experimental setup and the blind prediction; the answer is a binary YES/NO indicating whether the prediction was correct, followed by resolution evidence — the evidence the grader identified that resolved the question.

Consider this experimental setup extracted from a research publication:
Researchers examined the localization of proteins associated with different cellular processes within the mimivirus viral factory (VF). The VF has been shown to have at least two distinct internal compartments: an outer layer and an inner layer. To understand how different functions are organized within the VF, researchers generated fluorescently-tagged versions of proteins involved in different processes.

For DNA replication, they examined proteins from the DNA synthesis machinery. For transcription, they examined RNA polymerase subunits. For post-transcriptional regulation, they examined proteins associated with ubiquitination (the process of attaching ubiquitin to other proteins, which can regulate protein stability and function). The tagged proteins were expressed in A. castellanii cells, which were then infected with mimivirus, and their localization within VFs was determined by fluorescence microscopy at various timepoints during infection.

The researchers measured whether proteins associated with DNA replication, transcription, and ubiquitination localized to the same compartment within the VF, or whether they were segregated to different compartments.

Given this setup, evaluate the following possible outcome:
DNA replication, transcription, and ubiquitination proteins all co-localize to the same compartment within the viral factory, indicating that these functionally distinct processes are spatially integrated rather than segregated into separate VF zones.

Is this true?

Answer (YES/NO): NO